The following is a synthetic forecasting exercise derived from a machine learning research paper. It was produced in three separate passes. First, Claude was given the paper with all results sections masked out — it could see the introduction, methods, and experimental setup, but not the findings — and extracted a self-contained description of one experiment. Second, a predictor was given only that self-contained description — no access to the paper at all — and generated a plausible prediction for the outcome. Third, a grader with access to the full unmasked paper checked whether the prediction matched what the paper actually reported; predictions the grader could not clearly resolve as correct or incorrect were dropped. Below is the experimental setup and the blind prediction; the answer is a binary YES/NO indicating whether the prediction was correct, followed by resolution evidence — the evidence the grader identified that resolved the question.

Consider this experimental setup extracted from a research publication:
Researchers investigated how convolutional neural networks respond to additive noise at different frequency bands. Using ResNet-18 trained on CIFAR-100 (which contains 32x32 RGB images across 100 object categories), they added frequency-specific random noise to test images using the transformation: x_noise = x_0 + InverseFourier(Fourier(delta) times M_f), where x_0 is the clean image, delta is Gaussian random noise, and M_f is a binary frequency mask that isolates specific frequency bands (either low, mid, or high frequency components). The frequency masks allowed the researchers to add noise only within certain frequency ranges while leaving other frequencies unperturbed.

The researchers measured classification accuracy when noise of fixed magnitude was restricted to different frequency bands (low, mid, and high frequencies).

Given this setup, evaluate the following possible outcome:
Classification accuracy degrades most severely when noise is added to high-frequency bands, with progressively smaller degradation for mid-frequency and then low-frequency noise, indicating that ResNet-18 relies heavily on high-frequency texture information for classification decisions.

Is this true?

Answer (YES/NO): NO